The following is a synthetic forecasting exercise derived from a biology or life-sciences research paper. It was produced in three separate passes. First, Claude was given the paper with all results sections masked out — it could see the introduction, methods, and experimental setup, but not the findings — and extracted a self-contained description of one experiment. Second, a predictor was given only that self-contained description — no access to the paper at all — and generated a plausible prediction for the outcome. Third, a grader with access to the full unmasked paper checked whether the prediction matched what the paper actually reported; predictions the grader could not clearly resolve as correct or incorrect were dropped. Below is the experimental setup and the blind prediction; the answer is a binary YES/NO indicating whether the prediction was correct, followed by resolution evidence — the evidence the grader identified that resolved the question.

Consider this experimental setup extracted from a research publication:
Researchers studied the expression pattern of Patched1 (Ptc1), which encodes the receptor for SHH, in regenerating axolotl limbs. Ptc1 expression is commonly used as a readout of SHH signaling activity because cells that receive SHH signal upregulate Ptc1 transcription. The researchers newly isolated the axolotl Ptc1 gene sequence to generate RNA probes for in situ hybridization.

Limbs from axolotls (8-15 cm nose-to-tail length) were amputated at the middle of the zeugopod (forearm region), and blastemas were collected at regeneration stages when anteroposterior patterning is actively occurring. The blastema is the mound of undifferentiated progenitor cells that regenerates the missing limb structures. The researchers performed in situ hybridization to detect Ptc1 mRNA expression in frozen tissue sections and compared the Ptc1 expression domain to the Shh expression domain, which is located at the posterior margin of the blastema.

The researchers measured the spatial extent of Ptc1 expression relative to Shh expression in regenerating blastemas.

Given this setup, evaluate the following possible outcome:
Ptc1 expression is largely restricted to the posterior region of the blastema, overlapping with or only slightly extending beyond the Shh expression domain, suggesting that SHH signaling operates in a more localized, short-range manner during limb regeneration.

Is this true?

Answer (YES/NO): NO